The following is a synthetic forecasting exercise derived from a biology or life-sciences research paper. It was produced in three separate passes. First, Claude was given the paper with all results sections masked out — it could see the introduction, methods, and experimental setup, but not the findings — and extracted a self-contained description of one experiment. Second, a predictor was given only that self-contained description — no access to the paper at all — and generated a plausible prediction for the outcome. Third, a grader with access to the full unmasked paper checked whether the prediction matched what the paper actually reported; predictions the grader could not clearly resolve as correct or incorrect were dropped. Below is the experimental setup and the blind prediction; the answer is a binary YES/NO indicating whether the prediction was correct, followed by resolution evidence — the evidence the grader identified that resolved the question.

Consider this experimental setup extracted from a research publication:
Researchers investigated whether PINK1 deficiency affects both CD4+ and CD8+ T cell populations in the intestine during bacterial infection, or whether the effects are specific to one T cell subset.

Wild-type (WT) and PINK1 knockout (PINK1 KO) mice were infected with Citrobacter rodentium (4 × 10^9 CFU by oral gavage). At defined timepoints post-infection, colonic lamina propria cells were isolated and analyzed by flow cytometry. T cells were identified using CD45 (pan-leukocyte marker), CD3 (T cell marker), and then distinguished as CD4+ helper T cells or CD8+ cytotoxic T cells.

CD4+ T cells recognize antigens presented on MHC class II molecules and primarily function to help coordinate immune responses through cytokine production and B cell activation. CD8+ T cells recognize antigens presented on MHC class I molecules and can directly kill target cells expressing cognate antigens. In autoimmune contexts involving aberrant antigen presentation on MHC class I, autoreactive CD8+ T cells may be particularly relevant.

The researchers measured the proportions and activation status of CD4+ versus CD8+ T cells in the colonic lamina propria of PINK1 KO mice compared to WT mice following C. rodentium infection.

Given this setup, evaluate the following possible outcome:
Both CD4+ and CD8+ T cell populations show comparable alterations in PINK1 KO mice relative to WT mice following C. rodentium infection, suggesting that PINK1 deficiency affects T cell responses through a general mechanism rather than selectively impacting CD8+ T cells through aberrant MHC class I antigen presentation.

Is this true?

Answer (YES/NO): YES